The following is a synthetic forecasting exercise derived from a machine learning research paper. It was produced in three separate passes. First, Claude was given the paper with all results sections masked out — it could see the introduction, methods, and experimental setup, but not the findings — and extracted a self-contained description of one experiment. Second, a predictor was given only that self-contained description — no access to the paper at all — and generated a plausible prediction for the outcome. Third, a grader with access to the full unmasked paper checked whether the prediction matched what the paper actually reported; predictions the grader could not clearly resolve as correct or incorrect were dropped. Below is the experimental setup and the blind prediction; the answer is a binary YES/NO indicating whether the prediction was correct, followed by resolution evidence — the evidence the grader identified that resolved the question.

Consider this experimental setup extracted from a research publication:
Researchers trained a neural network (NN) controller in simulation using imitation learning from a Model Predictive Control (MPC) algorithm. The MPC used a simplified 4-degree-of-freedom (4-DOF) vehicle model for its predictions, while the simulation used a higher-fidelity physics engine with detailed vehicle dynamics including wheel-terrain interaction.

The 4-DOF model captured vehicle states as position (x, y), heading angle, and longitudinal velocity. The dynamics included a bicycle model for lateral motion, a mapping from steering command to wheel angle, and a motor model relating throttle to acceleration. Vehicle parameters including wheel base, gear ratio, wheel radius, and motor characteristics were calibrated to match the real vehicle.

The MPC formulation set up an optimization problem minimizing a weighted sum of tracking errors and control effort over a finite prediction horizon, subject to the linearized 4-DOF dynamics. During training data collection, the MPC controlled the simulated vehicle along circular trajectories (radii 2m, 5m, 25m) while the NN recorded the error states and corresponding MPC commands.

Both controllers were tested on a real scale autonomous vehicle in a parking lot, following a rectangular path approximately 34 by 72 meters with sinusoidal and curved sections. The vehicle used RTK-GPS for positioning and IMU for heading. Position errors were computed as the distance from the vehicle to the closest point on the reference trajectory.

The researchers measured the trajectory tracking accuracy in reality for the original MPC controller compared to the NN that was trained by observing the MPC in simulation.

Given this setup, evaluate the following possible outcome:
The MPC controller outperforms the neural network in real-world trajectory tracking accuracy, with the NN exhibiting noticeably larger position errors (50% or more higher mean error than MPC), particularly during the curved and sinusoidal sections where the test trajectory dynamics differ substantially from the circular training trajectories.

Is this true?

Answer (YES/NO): NO